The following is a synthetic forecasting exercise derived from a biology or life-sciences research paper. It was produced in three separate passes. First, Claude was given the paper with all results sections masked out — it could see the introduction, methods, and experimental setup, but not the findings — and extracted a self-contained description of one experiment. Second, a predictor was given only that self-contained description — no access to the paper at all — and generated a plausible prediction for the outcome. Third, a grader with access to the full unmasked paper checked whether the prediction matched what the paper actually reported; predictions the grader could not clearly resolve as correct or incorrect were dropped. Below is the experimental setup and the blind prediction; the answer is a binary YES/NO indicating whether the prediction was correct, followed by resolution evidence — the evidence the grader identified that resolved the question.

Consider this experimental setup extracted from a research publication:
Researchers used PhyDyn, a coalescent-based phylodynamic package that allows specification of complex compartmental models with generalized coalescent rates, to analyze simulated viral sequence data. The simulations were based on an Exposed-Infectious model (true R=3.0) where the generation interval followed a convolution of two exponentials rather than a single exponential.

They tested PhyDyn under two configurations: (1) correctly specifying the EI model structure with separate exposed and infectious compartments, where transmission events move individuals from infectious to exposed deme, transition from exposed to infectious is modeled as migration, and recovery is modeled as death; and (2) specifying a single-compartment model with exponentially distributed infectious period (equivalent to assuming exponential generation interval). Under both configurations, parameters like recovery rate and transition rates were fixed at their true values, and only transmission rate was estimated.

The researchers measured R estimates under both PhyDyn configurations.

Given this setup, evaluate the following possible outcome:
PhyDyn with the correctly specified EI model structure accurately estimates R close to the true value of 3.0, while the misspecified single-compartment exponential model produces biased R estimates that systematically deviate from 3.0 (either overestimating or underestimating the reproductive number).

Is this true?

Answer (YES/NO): YES